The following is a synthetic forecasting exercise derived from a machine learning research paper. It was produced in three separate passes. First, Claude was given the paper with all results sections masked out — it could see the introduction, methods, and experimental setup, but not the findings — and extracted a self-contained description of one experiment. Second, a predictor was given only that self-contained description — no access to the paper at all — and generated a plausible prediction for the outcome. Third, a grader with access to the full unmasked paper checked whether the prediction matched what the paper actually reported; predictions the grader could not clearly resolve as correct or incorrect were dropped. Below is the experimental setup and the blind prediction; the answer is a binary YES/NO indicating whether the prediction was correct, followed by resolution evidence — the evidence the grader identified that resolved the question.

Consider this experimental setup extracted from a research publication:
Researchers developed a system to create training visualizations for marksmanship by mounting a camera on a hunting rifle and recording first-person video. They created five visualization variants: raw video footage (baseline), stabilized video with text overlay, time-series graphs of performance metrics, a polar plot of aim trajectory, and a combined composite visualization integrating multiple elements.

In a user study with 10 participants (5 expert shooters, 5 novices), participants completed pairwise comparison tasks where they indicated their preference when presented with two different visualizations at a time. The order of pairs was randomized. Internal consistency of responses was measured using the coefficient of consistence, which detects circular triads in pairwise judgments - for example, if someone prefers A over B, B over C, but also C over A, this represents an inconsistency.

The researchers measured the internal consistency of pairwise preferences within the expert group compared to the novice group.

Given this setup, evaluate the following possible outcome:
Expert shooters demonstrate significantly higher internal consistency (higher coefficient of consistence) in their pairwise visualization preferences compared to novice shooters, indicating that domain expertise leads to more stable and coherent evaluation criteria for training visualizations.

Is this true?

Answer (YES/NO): NO